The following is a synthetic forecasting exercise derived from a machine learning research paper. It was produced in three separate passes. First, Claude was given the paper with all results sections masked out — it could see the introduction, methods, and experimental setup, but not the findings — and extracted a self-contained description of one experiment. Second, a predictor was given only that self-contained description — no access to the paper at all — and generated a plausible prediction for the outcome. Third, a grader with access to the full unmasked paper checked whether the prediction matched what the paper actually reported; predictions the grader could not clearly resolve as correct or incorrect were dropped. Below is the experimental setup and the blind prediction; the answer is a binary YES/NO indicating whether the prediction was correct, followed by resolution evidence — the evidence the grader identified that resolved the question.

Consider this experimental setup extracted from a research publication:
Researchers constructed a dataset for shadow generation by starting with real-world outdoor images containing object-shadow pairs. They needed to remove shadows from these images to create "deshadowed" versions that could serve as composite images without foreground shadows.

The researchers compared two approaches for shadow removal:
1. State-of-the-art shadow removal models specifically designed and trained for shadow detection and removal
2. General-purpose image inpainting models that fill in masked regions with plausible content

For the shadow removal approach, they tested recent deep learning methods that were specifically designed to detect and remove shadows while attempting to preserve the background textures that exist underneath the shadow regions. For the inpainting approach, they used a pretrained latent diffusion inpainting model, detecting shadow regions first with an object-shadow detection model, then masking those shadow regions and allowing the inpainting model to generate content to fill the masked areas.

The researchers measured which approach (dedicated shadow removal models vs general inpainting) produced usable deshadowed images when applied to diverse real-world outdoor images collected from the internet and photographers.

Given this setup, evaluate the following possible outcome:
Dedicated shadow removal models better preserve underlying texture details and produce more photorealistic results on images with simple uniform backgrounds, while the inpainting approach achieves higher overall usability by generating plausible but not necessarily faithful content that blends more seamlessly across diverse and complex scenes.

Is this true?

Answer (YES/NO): NO